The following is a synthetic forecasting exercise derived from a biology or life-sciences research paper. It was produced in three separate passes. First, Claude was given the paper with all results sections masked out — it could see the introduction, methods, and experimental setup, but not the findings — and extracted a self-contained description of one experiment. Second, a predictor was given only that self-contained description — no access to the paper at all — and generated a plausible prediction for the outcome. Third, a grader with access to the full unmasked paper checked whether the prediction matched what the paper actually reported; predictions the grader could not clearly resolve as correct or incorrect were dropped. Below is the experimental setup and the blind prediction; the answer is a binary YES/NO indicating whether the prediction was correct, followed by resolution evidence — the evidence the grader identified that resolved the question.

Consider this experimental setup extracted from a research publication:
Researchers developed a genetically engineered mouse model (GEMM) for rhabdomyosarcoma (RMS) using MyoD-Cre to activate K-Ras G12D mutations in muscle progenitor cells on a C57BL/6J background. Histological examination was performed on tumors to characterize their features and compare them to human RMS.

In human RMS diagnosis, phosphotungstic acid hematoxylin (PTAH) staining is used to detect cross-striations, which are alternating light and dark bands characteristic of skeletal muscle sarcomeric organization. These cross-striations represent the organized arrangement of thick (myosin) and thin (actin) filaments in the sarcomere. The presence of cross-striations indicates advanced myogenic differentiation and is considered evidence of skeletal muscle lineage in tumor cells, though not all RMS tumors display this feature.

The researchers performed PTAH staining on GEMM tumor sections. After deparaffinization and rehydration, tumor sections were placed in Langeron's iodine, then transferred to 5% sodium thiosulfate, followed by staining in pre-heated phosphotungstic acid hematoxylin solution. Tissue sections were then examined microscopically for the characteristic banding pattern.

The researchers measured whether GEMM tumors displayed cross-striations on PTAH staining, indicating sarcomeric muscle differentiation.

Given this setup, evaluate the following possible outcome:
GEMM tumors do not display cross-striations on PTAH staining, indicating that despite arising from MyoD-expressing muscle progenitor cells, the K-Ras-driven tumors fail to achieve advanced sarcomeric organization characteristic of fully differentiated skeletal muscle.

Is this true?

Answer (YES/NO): NO